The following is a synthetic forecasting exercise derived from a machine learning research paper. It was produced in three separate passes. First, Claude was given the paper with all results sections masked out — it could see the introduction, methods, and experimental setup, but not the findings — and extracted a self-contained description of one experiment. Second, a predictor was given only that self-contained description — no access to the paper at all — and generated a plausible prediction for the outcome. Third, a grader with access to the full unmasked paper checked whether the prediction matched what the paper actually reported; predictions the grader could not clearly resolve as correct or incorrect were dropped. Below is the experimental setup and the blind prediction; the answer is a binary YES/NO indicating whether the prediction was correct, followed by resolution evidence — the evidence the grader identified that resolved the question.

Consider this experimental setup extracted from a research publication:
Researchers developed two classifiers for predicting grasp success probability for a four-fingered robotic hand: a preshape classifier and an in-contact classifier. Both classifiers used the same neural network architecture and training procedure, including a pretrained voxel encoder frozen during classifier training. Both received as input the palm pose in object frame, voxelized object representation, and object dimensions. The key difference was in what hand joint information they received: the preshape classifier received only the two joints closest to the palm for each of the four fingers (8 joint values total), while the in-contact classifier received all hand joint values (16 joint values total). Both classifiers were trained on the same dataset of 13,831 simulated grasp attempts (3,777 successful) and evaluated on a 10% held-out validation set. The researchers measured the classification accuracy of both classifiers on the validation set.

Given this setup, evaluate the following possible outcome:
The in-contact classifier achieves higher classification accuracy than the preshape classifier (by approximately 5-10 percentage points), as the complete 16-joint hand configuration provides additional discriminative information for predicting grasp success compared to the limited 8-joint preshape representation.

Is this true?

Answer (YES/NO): NO